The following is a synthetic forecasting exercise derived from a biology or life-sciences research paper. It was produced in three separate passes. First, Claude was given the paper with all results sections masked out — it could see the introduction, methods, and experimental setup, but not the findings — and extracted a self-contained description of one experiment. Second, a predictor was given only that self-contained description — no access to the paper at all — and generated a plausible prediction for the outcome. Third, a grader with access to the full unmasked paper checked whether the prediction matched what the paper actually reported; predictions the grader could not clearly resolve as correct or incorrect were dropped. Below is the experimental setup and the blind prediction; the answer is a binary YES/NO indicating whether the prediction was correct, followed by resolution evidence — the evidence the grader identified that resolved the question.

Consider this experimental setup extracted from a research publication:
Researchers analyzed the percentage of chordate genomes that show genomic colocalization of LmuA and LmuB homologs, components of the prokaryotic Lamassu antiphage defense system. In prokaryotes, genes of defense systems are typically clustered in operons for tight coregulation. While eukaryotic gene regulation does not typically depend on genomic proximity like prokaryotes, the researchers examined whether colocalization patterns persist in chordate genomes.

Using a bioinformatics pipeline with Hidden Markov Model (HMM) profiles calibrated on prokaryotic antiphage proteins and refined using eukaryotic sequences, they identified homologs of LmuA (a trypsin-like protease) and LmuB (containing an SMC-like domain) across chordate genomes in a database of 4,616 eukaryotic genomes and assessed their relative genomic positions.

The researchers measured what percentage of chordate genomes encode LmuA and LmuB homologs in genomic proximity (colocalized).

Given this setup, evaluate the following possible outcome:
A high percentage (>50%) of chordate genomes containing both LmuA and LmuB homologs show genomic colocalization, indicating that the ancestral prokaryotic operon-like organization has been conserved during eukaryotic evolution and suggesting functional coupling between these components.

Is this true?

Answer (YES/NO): NO